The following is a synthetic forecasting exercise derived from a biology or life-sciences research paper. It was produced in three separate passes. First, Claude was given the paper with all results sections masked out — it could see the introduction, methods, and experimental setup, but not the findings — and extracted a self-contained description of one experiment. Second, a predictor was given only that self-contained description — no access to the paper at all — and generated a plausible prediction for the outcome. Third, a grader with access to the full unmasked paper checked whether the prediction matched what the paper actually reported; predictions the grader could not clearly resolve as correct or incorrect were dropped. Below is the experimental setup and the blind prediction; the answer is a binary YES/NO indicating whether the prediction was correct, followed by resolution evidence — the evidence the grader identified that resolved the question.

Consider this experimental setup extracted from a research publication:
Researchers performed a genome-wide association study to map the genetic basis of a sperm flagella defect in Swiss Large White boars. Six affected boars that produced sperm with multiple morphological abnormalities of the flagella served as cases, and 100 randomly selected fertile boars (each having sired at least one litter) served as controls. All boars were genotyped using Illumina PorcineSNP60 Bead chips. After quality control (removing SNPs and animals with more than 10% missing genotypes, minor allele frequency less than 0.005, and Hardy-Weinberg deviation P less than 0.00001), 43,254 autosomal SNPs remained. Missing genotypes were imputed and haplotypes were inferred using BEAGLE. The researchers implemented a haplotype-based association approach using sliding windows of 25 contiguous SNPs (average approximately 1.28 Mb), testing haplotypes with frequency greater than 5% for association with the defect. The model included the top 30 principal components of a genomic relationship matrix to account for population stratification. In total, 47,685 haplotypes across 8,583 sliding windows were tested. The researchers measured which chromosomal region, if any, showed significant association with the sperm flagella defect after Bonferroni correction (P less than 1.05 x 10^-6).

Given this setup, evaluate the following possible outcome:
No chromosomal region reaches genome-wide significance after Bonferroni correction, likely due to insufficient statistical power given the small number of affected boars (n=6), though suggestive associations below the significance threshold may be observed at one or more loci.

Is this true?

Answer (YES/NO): NO